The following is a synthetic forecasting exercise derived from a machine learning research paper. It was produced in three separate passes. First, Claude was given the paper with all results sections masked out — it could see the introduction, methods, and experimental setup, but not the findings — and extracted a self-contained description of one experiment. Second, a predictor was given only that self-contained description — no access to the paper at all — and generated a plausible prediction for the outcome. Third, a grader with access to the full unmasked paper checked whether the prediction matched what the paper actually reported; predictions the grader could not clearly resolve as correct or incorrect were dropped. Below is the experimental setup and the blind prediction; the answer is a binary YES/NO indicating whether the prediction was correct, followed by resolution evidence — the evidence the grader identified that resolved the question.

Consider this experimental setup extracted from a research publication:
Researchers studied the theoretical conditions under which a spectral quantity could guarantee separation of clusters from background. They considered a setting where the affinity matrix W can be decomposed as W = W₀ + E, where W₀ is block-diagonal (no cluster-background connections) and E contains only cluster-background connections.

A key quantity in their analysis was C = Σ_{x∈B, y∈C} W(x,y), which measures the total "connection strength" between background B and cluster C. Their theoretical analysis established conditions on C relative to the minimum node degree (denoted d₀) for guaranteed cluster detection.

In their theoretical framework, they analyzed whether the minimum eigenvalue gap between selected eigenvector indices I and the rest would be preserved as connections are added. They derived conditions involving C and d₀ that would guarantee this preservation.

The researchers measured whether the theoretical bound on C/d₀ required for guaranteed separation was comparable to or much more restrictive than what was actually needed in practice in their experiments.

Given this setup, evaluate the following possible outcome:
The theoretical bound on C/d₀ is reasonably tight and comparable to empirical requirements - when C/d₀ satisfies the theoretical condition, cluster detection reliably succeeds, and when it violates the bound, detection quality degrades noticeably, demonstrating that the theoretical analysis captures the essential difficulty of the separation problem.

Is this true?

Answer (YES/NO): NO